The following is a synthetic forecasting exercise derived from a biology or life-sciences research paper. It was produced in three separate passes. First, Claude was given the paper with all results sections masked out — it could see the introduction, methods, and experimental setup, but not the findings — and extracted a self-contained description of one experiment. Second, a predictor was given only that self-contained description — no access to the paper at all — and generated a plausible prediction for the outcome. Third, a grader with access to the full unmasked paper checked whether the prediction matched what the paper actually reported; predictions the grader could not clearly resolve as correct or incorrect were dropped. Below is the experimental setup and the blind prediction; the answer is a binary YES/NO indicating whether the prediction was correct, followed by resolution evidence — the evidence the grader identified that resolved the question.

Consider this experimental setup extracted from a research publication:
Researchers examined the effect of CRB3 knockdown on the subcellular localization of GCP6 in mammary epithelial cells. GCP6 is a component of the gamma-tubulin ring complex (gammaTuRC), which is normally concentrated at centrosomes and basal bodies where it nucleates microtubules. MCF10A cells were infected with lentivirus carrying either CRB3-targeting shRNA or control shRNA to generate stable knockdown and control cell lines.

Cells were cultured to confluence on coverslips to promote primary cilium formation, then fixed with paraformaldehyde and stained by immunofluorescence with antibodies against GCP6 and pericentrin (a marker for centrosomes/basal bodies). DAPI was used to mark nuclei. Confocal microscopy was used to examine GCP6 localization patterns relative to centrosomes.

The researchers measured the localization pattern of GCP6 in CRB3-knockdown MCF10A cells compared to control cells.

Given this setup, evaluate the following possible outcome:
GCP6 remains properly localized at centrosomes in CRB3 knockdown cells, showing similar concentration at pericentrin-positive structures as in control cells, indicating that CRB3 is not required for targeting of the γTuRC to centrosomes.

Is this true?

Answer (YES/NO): NO